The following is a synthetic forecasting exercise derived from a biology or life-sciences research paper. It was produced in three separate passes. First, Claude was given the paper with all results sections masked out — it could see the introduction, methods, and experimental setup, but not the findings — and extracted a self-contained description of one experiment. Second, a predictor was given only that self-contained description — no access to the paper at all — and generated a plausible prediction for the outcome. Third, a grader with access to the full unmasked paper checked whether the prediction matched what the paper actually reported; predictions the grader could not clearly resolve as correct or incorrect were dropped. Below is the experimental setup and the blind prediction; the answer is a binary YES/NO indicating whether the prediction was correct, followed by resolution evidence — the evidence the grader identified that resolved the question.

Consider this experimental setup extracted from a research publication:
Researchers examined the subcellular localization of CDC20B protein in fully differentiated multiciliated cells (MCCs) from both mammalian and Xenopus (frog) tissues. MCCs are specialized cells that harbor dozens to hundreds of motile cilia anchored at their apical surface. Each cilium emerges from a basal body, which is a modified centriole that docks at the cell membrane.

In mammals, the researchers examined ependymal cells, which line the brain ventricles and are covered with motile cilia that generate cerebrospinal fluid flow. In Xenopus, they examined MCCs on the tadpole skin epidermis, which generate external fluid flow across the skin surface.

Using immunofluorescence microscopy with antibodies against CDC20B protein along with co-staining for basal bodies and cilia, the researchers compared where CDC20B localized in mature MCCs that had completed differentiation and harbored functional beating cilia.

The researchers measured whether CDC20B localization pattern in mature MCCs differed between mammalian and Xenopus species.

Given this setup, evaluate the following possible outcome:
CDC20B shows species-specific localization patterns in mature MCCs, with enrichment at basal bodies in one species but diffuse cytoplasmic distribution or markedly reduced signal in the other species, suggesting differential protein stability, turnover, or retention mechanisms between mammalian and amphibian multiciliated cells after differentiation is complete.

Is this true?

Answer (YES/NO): NO